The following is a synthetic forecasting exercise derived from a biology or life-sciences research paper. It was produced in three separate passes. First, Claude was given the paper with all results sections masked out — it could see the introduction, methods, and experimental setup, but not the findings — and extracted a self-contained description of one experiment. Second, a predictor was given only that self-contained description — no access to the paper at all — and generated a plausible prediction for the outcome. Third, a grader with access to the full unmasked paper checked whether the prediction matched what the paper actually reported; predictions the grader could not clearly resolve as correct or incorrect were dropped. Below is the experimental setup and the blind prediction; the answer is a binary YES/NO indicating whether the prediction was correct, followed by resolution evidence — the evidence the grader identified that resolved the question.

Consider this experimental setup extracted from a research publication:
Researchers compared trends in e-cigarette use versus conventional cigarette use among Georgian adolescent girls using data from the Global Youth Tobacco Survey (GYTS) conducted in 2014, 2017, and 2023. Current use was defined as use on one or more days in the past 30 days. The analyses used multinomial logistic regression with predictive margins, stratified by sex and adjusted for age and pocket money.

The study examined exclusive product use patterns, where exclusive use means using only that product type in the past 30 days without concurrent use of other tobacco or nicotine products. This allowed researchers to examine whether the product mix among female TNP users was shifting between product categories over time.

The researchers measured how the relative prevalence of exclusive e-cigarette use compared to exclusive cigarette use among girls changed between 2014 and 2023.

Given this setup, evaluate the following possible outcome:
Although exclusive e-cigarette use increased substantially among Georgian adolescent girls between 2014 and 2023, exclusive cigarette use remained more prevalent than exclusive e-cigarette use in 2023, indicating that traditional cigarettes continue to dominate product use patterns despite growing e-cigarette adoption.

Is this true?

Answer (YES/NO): NO